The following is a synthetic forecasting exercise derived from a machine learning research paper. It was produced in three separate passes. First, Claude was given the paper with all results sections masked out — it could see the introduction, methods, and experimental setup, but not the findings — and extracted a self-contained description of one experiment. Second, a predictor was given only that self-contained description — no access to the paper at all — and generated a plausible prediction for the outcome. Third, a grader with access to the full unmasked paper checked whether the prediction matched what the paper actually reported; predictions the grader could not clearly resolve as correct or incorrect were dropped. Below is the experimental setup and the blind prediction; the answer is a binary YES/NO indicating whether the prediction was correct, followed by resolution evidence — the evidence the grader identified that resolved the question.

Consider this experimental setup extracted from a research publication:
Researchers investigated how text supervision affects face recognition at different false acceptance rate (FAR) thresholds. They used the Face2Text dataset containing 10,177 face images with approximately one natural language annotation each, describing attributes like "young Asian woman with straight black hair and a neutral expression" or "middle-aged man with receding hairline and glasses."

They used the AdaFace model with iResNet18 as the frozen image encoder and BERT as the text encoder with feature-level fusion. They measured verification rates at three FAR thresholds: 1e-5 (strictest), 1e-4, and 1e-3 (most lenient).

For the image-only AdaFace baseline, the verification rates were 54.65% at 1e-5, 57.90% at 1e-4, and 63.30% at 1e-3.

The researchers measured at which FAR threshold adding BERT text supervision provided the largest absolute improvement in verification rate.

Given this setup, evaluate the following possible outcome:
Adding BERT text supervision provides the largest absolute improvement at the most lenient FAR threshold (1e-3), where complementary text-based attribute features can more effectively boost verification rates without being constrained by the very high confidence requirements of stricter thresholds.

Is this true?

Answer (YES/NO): YES